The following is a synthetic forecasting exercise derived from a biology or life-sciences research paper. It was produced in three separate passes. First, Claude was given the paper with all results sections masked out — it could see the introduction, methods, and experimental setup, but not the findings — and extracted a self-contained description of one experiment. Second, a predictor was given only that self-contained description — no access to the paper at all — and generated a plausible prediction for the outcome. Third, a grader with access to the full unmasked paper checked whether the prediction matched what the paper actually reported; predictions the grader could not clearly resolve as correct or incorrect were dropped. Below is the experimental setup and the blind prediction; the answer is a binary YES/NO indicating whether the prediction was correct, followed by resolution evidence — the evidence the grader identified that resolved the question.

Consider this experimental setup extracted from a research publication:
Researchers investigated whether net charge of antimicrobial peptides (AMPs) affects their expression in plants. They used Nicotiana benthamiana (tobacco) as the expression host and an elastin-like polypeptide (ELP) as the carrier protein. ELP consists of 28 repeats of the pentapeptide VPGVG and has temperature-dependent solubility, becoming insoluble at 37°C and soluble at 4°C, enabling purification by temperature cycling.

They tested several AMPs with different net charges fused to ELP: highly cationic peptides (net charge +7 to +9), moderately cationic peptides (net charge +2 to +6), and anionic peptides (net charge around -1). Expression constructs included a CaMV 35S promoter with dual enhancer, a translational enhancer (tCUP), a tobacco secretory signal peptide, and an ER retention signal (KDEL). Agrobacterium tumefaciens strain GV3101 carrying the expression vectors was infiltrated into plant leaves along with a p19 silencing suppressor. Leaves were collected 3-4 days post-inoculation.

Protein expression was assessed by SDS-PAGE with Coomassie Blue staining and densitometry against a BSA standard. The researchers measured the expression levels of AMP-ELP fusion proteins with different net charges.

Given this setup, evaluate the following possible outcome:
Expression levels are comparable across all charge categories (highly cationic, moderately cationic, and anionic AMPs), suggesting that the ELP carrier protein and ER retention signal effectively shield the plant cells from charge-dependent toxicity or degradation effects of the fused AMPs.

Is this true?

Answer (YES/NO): NO